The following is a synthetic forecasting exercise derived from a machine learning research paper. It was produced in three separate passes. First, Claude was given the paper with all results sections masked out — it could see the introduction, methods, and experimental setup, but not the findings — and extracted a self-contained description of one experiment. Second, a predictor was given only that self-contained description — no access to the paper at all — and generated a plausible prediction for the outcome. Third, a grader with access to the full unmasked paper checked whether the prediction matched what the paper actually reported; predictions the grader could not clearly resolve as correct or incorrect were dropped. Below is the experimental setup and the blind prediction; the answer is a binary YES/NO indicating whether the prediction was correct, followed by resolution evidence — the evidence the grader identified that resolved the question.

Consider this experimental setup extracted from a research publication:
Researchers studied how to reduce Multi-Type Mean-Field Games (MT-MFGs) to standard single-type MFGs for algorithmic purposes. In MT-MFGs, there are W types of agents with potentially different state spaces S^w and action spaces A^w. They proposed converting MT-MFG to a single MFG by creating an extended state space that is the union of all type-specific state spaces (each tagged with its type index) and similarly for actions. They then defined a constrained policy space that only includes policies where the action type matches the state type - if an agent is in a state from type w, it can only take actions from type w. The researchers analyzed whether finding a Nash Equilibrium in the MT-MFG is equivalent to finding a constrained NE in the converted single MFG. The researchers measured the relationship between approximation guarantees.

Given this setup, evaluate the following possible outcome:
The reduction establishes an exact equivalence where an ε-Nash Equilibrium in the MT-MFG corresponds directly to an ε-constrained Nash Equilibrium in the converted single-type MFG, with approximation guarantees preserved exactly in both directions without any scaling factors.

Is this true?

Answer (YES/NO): NO